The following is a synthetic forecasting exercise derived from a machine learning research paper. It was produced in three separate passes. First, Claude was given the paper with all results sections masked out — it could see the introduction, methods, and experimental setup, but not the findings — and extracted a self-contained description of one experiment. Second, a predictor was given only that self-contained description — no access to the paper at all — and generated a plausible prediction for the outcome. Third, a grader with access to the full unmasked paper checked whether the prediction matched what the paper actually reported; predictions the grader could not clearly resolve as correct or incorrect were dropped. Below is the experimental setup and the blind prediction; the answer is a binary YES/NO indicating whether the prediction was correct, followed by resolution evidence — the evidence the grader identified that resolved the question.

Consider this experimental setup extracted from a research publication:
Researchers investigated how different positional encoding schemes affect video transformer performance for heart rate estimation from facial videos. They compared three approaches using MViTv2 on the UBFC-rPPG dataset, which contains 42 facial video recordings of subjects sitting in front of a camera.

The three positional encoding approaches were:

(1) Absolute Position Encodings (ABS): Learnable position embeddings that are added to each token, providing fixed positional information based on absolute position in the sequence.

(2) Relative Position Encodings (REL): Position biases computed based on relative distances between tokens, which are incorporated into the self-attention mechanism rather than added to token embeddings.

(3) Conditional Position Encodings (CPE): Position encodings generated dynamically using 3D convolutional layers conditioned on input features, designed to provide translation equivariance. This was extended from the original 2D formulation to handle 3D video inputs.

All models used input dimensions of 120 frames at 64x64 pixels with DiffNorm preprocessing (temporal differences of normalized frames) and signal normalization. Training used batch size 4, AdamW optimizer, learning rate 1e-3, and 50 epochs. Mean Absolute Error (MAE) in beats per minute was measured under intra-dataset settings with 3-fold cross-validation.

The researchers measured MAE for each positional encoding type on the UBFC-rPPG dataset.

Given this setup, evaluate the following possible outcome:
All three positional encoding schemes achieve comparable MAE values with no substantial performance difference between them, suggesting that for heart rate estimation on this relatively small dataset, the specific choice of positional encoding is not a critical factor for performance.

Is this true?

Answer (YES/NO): NO